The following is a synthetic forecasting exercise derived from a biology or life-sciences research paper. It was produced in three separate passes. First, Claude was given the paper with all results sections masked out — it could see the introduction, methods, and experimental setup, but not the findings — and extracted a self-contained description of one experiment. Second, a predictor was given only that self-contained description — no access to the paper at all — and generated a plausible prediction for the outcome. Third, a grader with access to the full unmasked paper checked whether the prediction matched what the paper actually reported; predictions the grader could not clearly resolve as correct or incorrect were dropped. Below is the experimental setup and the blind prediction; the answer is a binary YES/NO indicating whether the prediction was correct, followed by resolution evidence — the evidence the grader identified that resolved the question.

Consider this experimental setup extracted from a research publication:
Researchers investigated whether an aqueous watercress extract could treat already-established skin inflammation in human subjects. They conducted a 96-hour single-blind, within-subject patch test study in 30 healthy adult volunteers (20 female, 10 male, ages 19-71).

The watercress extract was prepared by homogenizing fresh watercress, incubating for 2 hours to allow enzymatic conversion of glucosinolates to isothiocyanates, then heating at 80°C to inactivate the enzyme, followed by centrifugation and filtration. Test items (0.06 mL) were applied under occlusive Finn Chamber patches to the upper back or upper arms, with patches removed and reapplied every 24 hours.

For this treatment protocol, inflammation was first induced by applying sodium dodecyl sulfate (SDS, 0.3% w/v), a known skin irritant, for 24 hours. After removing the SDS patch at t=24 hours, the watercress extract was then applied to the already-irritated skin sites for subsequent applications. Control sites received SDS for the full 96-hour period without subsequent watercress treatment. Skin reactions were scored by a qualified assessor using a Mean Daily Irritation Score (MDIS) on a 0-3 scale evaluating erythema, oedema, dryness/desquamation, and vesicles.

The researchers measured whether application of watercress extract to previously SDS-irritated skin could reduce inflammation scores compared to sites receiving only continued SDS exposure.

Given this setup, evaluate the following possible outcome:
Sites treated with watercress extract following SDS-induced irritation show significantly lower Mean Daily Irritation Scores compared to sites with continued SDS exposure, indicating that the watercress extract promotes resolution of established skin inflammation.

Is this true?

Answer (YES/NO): YES